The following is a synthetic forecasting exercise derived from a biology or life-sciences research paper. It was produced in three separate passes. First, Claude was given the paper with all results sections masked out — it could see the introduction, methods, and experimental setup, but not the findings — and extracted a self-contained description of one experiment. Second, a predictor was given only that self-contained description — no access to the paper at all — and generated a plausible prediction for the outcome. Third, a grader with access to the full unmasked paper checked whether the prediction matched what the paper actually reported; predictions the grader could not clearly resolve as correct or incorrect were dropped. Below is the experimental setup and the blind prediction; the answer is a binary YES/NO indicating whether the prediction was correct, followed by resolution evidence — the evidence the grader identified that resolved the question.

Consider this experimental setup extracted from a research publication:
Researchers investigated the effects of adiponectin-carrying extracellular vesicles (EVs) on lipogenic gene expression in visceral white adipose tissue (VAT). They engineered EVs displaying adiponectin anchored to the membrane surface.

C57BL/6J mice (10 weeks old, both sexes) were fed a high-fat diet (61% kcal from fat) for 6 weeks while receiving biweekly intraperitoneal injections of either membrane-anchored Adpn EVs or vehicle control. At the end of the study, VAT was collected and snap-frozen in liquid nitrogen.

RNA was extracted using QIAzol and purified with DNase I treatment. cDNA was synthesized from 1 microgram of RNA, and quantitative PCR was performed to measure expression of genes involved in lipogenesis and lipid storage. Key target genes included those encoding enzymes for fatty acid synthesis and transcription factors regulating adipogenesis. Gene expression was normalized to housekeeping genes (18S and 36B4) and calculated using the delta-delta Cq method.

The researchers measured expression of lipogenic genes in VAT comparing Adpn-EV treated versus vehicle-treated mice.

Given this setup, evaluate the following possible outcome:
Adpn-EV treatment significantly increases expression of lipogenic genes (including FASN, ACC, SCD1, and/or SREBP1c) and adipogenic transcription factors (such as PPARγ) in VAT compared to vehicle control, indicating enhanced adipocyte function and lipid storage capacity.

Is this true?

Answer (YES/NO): YES